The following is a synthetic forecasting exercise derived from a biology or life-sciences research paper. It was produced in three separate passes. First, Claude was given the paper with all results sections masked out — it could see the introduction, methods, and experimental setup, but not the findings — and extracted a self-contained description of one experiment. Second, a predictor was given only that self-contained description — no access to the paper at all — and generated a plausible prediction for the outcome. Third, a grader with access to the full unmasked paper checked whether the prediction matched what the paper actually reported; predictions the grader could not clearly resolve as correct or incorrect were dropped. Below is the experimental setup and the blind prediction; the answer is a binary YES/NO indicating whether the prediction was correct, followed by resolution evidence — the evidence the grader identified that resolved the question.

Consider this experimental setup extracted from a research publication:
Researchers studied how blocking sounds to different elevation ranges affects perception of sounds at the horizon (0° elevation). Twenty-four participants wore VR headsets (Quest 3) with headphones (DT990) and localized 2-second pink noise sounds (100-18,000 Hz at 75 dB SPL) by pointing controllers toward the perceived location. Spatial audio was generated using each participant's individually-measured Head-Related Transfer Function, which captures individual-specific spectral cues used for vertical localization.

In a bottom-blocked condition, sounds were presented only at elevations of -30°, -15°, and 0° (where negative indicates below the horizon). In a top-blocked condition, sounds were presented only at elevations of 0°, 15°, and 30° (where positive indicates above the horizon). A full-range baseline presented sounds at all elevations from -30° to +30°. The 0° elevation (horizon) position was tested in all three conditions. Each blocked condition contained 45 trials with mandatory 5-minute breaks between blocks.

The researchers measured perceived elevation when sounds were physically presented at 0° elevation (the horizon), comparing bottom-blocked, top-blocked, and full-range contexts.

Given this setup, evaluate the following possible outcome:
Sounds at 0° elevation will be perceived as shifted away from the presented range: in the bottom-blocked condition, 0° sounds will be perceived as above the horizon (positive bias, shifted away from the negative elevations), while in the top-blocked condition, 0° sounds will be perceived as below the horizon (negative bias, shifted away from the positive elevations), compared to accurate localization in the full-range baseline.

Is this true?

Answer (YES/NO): NO